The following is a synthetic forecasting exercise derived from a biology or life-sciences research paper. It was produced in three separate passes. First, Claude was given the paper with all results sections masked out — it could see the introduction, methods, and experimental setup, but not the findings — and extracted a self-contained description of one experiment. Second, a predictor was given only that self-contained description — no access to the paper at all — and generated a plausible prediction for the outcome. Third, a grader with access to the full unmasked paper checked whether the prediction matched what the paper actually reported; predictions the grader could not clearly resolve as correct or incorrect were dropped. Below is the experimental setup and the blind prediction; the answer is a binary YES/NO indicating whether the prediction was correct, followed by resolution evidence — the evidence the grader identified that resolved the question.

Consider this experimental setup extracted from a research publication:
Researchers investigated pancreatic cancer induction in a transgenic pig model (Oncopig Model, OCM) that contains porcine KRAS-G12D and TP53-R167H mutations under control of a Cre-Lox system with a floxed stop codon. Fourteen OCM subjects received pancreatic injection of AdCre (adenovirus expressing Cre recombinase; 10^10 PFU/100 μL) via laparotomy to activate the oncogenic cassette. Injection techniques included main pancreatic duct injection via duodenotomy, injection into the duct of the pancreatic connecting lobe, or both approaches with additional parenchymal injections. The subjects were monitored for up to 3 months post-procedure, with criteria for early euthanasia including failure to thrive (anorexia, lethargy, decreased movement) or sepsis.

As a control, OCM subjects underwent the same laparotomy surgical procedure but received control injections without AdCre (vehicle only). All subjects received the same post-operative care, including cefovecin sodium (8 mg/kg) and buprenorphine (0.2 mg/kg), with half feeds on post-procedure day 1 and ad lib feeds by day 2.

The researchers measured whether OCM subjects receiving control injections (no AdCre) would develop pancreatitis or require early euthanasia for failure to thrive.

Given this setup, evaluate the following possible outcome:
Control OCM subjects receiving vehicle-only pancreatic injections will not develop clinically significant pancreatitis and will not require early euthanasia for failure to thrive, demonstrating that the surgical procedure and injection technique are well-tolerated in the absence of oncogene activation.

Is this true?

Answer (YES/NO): YES